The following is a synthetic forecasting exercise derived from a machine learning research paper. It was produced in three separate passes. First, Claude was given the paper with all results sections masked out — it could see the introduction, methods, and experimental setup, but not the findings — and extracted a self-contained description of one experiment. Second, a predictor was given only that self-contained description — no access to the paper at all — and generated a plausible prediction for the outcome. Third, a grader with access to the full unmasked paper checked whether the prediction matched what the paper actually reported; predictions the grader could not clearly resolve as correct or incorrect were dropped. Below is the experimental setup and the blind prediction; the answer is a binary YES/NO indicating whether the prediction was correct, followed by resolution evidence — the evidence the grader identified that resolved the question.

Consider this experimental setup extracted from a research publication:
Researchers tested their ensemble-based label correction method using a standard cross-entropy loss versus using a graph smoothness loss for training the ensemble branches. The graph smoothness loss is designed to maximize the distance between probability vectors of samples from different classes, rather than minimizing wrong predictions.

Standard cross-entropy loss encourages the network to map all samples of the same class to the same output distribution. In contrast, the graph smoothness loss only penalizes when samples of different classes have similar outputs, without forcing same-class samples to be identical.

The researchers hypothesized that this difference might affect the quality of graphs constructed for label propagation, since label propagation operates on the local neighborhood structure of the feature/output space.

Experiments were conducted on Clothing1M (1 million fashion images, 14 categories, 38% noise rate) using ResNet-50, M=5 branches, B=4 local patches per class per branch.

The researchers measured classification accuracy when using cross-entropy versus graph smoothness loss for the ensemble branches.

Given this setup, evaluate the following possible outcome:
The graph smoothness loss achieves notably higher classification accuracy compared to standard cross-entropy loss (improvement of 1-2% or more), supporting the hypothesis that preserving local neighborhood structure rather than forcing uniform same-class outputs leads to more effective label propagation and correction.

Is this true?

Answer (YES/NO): YES